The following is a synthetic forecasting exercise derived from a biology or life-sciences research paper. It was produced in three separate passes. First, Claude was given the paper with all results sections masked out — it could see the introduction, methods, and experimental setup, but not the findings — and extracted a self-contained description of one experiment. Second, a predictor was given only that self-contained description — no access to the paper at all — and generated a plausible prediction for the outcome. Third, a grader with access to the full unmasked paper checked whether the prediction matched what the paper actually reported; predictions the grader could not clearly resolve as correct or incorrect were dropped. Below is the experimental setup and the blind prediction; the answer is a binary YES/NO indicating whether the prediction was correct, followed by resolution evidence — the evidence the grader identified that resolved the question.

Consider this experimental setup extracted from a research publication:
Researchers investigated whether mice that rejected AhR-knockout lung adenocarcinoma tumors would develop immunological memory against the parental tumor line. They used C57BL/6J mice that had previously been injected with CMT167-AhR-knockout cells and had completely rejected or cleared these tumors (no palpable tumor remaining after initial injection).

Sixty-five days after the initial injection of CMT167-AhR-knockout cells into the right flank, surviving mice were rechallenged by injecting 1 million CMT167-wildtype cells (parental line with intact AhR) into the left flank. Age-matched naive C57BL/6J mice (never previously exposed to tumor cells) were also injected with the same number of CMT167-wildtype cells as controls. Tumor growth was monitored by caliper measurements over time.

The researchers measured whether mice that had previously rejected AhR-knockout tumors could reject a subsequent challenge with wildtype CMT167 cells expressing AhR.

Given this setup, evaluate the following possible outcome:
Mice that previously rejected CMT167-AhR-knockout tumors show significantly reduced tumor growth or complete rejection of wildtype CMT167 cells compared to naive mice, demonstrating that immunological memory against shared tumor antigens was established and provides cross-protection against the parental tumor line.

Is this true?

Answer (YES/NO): YES